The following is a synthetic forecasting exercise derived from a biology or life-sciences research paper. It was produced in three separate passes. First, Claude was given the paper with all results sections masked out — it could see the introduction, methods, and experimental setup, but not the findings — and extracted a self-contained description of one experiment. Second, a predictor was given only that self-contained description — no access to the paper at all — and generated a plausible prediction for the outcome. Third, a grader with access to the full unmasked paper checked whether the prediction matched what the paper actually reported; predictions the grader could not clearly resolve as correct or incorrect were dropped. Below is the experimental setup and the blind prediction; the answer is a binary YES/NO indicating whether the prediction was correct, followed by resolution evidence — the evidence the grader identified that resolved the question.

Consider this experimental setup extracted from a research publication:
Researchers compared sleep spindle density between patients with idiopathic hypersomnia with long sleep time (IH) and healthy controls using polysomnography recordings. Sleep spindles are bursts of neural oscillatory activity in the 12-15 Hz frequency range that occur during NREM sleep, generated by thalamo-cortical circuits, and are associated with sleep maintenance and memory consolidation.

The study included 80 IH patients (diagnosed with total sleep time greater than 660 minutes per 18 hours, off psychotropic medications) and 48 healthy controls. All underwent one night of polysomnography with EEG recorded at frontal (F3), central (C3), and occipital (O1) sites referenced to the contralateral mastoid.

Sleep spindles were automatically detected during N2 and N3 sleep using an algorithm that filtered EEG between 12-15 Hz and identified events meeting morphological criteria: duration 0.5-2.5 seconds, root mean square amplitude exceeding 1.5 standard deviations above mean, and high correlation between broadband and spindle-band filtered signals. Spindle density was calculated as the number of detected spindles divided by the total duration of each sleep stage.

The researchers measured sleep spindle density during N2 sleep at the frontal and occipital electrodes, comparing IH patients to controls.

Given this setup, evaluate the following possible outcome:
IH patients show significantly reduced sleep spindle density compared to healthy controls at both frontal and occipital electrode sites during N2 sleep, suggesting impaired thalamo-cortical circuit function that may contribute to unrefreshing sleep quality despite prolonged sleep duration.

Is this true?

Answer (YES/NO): NO